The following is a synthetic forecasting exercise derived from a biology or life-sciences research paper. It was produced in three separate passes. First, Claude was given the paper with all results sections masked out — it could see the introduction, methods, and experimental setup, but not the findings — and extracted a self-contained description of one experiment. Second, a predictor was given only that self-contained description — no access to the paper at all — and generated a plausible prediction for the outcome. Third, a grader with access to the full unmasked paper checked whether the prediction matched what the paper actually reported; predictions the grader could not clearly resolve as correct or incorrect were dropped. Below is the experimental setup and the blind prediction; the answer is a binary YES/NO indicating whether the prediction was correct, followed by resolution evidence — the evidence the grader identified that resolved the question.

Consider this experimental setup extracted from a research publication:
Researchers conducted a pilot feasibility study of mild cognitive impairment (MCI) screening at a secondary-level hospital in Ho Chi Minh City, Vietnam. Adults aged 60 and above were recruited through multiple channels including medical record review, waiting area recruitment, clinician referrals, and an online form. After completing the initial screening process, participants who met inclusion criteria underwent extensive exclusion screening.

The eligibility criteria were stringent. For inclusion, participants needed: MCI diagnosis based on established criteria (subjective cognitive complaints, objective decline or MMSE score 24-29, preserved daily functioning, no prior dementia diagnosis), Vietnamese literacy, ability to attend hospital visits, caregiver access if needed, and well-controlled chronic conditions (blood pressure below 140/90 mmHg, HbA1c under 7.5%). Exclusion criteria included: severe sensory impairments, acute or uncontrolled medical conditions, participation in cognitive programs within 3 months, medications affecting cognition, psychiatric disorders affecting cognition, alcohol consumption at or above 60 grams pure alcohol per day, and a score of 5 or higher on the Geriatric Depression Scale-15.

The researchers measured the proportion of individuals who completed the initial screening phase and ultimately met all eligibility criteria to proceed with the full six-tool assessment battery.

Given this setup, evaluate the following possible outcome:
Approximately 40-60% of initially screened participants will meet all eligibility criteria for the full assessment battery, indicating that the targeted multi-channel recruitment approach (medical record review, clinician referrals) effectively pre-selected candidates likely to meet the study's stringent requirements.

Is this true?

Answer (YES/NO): NO